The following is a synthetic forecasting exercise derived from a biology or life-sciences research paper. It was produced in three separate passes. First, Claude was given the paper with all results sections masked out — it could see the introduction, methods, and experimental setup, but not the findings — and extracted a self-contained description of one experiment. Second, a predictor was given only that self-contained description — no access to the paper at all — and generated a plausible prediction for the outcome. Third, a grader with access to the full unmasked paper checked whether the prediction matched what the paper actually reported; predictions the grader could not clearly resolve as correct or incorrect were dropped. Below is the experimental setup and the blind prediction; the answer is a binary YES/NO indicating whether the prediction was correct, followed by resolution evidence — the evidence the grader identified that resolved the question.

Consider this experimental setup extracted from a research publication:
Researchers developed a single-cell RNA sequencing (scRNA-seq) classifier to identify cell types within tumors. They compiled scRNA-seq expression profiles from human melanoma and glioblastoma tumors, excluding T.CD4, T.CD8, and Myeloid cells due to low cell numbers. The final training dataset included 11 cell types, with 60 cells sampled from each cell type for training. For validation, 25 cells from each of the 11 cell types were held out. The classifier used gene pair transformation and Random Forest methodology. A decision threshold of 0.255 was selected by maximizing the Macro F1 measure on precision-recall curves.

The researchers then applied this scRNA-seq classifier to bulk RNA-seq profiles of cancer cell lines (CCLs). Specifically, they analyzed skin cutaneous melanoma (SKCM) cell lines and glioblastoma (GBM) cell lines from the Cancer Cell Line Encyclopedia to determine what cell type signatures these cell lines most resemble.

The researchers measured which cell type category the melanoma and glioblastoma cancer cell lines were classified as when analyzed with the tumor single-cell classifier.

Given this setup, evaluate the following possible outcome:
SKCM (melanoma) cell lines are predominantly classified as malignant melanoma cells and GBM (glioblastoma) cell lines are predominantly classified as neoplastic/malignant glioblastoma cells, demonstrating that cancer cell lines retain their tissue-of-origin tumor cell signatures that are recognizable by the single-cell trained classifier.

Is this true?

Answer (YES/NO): YES